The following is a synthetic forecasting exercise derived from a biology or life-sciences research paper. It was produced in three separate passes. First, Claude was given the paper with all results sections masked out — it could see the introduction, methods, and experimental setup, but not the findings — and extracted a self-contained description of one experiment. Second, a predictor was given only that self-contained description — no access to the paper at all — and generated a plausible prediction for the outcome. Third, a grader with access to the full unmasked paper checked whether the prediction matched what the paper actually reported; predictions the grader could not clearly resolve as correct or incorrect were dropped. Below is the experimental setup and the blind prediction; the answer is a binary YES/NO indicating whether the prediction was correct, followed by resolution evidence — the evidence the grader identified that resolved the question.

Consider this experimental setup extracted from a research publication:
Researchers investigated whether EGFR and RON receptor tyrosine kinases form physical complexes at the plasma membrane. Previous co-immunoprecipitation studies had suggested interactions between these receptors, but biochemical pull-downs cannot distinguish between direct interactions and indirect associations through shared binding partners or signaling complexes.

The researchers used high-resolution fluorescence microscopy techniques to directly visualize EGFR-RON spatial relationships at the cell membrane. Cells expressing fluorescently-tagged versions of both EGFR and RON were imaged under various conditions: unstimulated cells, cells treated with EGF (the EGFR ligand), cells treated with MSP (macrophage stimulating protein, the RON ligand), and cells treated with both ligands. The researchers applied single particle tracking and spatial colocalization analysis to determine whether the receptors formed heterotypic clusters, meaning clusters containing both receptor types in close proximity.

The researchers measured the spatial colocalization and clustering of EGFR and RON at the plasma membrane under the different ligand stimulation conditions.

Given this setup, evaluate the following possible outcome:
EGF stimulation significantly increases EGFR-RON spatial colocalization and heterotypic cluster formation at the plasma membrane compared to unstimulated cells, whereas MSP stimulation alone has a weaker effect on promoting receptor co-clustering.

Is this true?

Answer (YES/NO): NO